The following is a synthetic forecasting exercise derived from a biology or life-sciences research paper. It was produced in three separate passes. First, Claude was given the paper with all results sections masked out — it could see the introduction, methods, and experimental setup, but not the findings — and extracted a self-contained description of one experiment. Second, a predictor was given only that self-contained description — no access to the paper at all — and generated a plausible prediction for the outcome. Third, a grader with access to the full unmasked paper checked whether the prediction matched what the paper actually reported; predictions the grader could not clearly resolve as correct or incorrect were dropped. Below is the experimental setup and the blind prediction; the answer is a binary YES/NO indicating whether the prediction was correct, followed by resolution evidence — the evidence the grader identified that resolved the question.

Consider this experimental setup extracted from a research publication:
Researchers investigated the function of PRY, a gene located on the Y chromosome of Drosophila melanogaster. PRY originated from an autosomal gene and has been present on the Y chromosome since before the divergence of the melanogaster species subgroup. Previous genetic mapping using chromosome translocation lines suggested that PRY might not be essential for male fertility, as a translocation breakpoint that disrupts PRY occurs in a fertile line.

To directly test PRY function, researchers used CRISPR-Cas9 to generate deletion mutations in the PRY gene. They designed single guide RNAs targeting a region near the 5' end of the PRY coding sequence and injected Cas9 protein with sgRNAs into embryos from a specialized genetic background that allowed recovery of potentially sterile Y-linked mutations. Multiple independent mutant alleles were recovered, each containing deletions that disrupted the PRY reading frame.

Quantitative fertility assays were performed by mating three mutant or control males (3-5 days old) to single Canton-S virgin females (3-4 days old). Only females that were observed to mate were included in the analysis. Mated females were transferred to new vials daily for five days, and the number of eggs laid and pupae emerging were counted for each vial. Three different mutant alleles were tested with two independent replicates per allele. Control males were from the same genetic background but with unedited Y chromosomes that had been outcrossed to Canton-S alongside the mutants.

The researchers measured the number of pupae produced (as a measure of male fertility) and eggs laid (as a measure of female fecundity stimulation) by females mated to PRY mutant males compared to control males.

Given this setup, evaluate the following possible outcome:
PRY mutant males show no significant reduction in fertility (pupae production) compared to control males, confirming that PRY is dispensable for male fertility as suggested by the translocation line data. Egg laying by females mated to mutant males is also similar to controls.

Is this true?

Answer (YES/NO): NO